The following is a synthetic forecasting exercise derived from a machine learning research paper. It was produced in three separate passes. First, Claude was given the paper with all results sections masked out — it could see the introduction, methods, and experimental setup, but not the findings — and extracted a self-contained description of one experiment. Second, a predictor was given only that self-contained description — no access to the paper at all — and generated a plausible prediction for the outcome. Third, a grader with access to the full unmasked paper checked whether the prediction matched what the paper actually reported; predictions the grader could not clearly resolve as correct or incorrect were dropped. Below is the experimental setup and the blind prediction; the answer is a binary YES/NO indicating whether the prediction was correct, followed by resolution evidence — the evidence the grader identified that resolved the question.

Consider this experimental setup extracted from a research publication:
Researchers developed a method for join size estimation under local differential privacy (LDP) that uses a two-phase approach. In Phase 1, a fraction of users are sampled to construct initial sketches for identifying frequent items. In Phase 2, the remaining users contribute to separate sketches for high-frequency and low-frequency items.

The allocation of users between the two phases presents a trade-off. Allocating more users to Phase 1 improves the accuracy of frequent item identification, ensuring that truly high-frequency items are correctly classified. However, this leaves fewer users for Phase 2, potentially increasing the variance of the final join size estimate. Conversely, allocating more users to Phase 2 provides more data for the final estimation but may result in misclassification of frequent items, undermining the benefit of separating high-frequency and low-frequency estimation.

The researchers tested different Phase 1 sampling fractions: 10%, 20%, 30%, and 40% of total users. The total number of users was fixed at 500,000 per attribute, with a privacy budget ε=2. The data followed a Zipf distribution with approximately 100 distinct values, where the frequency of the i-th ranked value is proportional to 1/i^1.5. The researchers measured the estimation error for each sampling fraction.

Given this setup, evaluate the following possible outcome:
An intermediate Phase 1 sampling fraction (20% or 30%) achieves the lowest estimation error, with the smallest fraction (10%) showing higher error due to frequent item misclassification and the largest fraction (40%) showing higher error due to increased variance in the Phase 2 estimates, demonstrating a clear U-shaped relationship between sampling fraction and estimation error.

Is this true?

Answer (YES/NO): NO